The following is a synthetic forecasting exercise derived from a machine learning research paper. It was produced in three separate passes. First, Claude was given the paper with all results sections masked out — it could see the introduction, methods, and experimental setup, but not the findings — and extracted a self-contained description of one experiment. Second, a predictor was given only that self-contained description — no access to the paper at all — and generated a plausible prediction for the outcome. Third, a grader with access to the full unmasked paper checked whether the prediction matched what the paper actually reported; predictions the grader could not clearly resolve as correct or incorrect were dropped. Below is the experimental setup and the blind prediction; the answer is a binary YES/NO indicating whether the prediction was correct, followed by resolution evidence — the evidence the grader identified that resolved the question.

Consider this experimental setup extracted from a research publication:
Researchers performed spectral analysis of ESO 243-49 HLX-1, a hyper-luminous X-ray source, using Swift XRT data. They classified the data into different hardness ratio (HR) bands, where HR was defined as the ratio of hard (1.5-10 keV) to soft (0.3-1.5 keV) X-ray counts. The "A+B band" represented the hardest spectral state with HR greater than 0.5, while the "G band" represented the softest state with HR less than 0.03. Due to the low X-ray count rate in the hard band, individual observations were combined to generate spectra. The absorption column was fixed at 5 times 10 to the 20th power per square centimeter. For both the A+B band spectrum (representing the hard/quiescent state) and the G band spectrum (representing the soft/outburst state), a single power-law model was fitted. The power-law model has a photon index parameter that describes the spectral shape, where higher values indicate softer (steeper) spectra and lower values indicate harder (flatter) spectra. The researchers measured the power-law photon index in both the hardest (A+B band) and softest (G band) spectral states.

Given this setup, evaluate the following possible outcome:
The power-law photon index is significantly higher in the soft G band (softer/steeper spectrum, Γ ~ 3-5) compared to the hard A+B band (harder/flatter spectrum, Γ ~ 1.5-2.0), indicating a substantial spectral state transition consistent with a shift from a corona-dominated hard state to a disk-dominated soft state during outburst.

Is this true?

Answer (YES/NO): YES